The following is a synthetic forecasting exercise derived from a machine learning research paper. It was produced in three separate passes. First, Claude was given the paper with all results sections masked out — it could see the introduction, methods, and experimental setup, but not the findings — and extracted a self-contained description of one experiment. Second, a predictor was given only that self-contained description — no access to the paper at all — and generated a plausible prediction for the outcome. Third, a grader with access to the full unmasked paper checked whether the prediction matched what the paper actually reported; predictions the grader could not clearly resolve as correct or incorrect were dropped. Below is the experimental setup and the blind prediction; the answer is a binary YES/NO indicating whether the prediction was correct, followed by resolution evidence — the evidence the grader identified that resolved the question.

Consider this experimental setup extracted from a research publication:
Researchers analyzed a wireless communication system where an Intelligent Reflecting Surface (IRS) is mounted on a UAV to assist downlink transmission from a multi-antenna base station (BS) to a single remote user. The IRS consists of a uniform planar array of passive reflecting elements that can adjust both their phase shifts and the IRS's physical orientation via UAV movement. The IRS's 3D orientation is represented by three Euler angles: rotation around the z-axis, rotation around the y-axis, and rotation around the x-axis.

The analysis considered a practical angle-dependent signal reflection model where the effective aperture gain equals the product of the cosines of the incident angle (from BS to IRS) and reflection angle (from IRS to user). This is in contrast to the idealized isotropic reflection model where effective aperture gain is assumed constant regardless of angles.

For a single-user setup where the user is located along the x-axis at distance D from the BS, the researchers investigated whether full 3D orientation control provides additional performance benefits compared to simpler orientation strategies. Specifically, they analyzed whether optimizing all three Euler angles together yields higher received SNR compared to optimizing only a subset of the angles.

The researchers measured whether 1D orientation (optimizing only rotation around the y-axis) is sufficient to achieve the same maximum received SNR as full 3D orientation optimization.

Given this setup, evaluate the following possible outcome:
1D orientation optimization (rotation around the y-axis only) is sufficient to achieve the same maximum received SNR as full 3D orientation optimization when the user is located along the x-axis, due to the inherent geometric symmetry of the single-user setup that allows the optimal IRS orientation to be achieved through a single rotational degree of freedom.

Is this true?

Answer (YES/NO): YES